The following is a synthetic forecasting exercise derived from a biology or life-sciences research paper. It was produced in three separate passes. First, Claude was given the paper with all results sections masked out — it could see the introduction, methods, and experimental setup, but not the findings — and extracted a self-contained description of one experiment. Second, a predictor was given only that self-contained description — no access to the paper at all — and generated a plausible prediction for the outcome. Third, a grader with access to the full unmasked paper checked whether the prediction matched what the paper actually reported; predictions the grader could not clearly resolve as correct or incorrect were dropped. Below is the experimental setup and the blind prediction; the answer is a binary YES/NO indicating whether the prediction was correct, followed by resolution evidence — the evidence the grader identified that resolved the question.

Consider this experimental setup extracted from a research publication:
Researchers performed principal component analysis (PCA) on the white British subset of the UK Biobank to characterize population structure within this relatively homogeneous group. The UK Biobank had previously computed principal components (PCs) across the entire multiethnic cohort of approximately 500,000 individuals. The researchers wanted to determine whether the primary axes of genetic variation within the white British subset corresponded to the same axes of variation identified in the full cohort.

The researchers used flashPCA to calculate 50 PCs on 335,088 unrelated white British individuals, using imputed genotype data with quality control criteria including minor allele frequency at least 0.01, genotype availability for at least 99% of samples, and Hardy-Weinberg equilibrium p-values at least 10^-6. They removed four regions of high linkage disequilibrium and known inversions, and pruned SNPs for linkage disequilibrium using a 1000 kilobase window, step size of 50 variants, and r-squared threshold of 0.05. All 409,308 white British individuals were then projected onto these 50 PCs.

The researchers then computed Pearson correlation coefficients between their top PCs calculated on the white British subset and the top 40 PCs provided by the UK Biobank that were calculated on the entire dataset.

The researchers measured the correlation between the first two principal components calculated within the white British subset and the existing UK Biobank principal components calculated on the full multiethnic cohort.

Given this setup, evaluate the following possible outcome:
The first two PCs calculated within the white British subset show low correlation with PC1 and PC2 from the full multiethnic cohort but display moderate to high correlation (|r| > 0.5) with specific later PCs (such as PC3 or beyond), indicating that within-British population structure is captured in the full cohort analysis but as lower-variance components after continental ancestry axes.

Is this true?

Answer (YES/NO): YES